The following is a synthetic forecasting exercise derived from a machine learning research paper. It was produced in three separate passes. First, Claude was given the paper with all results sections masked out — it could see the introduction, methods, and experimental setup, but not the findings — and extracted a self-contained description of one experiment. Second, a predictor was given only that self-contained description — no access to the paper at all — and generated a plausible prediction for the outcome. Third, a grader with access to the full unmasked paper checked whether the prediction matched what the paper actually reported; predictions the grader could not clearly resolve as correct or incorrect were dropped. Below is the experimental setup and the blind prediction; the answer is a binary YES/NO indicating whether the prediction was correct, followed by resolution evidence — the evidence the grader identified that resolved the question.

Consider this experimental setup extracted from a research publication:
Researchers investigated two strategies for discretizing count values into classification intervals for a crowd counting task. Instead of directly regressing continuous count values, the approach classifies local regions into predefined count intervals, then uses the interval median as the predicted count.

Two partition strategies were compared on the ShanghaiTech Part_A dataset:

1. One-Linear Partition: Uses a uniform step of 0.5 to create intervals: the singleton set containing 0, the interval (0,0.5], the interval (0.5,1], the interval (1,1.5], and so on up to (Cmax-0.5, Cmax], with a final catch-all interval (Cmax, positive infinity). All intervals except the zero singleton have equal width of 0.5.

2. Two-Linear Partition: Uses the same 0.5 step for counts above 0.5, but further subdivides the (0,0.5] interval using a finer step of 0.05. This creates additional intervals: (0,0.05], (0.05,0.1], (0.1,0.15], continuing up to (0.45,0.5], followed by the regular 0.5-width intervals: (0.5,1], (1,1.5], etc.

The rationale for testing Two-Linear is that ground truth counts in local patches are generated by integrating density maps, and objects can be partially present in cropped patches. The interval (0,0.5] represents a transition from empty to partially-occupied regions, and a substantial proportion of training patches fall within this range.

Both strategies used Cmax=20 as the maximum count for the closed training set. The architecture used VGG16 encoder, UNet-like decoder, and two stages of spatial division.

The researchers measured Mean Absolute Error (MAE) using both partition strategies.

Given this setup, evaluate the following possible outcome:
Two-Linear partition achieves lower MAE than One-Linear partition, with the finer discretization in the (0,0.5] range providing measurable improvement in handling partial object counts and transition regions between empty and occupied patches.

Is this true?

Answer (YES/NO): NO